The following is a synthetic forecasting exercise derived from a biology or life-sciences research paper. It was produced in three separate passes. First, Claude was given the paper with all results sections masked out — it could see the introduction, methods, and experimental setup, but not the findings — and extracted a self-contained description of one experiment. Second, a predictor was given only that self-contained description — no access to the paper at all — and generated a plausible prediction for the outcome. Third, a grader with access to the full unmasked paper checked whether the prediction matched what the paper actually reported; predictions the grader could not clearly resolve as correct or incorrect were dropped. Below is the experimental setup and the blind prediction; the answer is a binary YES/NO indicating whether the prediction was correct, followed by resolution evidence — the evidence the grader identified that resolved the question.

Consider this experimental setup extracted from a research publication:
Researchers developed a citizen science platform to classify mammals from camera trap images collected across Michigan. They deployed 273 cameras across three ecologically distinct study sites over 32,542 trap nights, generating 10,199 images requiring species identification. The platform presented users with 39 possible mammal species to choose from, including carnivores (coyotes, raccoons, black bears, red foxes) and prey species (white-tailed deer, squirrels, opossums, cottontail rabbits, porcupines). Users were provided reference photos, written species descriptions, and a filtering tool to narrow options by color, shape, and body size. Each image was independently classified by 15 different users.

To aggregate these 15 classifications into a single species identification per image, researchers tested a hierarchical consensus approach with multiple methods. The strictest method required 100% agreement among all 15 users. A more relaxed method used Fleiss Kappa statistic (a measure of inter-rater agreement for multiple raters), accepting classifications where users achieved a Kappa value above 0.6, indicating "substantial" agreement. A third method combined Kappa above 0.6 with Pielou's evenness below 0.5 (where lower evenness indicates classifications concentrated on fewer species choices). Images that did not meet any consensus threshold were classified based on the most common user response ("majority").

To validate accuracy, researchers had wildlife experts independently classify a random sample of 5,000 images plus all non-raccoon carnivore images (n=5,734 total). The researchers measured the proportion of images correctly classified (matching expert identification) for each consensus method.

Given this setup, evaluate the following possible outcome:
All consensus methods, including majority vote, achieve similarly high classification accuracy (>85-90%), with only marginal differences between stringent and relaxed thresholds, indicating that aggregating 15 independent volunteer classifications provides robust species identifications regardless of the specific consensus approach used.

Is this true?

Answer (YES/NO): NO